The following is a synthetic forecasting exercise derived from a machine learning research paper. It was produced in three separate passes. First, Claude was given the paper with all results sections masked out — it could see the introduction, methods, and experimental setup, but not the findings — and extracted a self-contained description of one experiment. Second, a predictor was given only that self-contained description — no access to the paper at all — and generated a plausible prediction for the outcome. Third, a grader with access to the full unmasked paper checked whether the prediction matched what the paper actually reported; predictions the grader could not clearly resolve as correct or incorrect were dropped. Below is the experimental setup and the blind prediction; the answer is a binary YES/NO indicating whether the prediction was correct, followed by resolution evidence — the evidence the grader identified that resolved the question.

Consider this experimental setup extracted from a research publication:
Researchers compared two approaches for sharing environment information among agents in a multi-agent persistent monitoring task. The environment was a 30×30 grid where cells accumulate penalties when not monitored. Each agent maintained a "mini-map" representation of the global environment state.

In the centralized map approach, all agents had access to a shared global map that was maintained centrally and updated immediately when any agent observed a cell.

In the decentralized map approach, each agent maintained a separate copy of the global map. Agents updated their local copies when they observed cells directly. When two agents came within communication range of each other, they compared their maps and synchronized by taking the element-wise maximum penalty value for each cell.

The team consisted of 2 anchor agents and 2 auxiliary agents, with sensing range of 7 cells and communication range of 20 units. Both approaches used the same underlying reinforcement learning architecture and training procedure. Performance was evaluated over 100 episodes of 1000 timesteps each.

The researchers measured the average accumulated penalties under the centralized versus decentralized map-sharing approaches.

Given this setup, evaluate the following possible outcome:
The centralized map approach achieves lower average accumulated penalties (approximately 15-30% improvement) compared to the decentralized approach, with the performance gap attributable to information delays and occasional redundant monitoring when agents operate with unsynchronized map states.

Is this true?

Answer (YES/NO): NO